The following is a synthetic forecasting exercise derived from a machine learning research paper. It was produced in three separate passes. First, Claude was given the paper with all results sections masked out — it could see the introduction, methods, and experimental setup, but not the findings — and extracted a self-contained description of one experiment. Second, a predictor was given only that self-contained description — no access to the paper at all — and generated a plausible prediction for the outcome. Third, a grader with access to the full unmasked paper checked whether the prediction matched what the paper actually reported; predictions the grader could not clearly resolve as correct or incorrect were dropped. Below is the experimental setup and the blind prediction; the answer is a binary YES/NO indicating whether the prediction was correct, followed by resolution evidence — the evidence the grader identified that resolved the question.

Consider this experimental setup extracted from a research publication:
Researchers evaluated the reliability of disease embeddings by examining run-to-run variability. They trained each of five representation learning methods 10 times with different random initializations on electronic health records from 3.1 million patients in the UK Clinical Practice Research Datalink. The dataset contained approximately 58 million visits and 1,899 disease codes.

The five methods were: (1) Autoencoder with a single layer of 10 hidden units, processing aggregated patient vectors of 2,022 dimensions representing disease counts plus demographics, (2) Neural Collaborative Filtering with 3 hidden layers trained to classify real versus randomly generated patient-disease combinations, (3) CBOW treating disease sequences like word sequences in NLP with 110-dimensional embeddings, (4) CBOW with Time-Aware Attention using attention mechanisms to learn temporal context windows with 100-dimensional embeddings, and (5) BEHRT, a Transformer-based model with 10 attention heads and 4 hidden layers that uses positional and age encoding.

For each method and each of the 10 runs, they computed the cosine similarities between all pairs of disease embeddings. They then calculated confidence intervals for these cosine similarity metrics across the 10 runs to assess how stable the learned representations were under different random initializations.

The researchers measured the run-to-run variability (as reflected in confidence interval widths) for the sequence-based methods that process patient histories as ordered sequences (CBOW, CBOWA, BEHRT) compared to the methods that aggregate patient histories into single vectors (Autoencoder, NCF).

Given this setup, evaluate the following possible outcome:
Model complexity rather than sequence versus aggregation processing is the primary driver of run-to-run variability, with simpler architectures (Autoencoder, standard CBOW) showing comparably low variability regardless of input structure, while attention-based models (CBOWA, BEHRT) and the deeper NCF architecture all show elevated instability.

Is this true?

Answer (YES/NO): NO